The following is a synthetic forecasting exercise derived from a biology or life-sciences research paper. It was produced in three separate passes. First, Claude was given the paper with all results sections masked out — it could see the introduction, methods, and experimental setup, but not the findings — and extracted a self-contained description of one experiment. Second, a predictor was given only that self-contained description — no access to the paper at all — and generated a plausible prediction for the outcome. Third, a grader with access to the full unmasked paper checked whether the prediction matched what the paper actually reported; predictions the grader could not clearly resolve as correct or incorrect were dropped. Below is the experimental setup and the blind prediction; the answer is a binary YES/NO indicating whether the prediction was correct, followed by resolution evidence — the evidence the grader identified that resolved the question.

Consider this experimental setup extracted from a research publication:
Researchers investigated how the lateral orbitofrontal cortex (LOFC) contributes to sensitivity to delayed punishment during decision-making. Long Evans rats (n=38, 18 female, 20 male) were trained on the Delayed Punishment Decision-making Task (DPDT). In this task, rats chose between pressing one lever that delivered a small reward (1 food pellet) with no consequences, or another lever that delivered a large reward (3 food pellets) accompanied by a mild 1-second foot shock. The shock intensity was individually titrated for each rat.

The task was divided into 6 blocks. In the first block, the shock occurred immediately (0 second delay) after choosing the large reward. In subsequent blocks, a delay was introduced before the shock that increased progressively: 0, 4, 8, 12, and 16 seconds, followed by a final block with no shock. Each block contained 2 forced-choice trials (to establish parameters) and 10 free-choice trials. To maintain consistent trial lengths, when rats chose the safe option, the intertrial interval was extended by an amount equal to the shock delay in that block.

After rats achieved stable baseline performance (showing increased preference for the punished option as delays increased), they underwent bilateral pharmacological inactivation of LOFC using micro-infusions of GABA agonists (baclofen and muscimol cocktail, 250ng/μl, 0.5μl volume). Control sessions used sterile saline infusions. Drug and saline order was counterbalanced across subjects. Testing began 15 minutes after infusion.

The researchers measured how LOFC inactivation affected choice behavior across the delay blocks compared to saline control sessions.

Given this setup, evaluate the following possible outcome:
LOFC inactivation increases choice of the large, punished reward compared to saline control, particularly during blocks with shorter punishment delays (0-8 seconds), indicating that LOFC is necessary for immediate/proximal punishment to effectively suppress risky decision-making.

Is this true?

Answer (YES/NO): NO